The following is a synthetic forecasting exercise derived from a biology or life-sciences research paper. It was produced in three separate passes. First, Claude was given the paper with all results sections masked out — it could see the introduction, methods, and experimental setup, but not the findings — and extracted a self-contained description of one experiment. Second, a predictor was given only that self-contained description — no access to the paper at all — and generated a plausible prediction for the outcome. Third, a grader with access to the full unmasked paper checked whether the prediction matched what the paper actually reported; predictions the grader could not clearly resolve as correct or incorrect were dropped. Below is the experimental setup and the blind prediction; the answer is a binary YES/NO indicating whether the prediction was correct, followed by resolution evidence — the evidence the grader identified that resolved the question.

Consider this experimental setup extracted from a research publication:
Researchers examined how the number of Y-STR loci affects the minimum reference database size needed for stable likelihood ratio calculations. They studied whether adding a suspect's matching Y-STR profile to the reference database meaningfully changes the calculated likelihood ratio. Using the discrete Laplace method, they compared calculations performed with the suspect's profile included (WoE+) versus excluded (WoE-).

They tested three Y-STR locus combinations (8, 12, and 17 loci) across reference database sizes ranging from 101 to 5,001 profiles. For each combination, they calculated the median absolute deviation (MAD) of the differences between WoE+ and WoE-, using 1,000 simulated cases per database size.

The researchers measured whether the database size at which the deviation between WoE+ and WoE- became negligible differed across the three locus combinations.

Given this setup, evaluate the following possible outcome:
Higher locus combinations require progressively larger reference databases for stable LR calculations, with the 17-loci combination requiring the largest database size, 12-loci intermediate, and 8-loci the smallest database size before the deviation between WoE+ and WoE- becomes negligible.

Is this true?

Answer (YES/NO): NO